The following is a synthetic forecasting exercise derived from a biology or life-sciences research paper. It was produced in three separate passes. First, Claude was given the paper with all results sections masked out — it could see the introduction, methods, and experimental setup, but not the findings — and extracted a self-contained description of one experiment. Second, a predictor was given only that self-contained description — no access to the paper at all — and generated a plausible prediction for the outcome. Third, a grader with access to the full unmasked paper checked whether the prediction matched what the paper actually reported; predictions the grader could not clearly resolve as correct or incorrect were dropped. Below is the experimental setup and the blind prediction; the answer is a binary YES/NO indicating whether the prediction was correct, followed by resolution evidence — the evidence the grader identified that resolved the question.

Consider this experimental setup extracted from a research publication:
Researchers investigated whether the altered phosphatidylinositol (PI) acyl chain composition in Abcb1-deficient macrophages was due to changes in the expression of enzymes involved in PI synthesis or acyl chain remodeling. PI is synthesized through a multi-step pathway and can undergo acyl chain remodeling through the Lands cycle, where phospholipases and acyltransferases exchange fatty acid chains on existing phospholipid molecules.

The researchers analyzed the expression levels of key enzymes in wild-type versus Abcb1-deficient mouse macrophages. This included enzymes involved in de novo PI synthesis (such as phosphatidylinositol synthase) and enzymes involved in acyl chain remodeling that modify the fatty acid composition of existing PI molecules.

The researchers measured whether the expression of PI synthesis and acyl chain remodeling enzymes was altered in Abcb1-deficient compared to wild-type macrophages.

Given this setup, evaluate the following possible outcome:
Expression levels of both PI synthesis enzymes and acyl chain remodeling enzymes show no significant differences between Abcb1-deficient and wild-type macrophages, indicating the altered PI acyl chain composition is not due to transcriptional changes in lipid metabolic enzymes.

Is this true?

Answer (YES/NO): YES